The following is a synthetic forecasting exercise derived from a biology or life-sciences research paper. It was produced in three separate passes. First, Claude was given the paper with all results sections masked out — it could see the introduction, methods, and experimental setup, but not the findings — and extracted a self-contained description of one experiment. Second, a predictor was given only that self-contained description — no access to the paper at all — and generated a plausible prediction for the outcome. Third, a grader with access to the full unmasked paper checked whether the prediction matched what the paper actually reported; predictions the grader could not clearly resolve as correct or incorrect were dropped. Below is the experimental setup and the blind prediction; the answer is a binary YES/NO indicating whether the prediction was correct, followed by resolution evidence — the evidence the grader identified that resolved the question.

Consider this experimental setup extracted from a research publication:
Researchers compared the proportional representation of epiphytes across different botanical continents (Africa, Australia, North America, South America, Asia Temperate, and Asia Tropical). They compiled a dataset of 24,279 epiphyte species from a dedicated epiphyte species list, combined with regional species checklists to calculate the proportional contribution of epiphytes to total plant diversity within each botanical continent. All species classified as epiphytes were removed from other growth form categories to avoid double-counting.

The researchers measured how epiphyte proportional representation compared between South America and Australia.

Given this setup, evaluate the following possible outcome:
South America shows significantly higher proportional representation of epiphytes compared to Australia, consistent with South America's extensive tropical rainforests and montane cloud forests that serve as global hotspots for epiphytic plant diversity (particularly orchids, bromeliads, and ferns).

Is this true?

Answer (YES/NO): YES